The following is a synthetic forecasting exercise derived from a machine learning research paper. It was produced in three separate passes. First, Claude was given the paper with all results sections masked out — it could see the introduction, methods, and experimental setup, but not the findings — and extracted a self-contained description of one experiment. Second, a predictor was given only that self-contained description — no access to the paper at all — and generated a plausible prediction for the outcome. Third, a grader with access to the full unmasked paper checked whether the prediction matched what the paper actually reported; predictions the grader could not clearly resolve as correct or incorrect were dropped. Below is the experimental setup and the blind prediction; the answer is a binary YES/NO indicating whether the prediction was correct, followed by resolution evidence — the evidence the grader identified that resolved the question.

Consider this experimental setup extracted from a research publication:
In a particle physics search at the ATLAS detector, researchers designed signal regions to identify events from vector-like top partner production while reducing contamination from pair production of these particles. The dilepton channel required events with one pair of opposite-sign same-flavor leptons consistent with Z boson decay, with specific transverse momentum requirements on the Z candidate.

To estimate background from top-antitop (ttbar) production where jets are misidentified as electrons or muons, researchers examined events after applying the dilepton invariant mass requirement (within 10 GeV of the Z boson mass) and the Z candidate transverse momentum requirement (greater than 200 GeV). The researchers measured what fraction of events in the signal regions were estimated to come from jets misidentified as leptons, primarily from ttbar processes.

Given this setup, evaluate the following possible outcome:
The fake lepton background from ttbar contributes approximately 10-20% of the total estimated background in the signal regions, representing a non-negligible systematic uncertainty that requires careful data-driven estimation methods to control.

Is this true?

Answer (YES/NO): NO